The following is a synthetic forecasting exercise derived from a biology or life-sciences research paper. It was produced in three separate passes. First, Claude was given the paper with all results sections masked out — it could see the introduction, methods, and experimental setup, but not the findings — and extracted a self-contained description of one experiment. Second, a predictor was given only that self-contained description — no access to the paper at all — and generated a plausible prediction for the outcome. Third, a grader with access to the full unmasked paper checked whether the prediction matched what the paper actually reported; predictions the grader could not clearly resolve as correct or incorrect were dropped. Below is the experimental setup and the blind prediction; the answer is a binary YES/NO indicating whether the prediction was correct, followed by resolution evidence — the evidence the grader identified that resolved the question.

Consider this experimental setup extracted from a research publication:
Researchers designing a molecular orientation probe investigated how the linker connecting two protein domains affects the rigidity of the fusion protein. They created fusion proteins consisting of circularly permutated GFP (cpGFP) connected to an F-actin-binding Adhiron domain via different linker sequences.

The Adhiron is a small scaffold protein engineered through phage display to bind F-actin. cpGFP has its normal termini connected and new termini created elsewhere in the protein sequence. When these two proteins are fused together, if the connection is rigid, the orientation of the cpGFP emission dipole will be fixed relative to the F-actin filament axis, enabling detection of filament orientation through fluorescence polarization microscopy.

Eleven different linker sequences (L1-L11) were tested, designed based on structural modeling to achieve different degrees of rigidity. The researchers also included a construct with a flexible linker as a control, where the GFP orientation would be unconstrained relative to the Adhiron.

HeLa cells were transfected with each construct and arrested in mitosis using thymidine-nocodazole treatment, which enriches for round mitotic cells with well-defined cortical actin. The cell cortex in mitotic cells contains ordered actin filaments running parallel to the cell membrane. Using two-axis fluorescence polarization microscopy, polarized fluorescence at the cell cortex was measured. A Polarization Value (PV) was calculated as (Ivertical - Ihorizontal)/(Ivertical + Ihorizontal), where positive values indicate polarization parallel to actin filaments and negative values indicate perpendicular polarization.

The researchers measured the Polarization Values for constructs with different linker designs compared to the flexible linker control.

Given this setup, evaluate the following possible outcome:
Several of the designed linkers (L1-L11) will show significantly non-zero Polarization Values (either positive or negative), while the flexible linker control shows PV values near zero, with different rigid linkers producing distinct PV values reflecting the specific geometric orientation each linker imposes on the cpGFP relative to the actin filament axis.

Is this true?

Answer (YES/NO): NO